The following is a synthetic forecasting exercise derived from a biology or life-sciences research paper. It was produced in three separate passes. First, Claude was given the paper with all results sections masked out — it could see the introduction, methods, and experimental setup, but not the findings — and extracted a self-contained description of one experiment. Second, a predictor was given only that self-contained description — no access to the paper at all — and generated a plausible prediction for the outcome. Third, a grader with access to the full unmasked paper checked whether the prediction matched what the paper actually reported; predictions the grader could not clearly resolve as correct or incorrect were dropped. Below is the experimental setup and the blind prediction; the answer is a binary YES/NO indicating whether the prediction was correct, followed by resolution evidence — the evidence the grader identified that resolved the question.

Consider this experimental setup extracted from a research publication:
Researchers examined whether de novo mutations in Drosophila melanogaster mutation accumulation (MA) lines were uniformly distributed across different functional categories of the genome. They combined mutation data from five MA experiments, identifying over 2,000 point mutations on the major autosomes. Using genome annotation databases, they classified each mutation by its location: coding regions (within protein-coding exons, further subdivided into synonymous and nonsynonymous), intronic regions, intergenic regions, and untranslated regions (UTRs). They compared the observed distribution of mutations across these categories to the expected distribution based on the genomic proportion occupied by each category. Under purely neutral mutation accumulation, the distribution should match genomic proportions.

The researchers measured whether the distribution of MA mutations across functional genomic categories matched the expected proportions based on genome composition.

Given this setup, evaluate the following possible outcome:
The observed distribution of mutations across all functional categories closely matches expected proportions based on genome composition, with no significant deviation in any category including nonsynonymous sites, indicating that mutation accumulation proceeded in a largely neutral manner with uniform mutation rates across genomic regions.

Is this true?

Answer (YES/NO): YES